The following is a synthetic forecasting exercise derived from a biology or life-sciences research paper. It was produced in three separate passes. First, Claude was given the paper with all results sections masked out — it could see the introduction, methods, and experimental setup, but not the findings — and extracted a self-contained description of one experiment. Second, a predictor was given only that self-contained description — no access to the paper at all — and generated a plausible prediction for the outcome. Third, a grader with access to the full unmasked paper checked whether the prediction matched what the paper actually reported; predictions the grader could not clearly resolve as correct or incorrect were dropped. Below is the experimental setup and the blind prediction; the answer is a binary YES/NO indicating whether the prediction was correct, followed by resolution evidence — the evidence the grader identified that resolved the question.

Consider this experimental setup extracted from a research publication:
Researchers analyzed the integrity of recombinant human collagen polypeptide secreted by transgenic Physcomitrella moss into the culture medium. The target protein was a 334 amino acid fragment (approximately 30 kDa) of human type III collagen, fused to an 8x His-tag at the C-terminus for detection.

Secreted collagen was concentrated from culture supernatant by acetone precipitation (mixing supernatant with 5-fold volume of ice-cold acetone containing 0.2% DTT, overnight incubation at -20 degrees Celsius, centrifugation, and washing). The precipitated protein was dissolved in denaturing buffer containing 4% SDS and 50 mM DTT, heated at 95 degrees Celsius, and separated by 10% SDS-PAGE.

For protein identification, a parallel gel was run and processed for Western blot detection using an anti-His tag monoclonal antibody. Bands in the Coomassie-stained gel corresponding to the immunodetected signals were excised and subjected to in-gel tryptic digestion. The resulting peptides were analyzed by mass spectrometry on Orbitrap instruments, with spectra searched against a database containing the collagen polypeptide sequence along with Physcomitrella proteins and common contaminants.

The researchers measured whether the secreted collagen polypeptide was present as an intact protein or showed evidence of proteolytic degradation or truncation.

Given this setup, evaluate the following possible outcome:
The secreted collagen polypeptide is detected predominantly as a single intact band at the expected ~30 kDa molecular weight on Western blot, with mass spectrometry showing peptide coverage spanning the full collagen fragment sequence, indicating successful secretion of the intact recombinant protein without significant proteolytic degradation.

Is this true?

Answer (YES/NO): NO